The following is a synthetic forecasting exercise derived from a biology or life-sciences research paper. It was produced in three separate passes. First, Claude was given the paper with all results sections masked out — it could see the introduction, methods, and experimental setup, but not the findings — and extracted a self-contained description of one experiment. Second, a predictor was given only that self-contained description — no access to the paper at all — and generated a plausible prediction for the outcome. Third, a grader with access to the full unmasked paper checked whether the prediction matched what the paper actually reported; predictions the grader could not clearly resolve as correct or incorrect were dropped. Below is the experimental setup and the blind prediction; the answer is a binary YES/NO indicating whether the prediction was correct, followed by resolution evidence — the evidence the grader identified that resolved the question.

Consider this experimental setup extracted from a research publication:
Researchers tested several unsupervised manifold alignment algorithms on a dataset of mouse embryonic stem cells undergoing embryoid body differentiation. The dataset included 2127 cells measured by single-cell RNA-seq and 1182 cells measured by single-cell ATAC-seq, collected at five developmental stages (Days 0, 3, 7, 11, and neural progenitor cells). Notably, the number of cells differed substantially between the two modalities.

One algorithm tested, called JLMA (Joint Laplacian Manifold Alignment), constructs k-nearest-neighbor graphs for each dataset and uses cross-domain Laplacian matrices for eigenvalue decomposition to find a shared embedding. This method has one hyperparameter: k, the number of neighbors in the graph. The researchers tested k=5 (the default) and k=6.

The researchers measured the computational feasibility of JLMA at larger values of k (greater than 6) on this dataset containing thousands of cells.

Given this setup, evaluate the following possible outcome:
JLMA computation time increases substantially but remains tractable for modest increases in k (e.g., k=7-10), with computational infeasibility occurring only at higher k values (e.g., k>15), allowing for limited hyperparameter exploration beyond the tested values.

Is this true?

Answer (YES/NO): NO